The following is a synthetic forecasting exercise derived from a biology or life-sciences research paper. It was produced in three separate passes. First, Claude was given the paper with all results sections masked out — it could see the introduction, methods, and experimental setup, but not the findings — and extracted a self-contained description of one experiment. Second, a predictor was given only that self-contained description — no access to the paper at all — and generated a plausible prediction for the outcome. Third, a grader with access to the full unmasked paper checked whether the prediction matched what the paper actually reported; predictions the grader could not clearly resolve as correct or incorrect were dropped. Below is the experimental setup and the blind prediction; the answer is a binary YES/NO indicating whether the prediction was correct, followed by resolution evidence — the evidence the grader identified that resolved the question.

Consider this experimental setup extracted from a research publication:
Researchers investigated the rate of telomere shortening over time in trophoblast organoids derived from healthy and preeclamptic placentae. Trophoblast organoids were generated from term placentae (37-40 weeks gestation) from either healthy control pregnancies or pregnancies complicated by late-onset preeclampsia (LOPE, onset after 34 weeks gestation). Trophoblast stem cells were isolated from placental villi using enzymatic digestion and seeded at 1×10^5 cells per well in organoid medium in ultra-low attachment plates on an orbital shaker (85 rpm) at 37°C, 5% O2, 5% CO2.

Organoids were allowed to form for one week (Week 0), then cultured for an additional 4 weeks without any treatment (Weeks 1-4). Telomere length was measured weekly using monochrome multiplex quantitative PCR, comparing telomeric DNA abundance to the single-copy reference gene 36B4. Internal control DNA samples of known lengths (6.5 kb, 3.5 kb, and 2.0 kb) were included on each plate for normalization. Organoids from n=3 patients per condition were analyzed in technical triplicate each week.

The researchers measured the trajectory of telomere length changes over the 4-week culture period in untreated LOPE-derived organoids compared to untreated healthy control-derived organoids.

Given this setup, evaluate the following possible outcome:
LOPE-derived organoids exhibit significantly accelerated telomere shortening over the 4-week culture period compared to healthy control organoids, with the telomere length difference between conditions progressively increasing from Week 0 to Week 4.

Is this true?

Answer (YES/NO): NO